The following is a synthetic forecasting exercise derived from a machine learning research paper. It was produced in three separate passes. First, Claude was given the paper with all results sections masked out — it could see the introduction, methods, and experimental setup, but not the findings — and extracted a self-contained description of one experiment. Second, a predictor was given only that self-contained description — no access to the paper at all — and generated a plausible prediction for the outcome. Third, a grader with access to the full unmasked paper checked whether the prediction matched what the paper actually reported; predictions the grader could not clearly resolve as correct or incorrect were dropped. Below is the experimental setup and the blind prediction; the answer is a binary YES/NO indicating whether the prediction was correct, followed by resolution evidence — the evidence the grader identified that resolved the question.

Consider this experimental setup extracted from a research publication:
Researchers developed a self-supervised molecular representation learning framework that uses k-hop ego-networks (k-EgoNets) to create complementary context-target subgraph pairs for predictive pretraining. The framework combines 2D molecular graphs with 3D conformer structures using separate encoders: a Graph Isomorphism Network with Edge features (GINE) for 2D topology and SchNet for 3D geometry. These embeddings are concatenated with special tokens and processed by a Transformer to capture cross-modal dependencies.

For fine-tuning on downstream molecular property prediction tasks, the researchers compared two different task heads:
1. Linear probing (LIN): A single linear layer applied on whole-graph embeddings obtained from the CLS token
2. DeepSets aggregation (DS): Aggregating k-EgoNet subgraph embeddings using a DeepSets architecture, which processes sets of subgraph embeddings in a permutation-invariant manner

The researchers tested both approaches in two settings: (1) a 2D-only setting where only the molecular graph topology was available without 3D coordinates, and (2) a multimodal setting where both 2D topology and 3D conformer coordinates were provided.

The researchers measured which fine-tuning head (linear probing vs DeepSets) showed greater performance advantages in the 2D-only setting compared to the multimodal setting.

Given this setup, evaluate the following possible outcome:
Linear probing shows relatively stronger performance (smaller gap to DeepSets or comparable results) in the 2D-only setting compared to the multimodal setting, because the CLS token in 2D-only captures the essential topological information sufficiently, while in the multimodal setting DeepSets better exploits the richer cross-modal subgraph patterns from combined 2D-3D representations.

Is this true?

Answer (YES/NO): NO